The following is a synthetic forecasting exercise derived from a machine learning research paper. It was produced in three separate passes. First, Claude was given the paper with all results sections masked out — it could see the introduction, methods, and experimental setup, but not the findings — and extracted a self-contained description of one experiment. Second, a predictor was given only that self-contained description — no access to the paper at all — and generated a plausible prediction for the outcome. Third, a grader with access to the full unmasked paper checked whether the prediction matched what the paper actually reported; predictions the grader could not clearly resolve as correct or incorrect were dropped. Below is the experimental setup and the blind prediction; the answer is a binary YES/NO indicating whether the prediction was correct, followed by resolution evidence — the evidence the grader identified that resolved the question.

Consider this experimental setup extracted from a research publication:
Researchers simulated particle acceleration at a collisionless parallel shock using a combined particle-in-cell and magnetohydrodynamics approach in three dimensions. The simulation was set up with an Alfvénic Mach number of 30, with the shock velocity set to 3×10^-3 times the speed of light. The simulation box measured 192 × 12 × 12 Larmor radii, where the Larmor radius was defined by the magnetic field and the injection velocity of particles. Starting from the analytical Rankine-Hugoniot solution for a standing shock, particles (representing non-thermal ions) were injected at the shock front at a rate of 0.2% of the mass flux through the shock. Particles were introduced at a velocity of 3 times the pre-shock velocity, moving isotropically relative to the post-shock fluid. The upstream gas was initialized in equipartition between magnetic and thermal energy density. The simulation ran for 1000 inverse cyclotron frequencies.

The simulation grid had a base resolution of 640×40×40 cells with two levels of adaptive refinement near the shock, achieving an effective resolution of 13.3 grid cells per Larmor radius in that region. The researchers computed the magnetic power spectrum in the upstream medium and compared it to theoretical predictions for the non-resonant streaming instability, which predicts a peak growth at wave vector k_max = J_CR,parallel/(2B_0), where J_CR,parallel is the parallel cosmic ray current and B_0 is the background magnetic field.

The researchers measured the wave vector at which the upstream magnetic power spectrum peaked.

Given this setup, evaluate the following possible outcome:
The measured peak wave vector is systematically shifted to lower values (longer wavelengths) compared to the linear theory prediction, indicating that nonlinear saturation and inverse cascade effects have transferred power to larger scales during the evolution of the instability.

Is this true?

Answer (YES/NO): NO